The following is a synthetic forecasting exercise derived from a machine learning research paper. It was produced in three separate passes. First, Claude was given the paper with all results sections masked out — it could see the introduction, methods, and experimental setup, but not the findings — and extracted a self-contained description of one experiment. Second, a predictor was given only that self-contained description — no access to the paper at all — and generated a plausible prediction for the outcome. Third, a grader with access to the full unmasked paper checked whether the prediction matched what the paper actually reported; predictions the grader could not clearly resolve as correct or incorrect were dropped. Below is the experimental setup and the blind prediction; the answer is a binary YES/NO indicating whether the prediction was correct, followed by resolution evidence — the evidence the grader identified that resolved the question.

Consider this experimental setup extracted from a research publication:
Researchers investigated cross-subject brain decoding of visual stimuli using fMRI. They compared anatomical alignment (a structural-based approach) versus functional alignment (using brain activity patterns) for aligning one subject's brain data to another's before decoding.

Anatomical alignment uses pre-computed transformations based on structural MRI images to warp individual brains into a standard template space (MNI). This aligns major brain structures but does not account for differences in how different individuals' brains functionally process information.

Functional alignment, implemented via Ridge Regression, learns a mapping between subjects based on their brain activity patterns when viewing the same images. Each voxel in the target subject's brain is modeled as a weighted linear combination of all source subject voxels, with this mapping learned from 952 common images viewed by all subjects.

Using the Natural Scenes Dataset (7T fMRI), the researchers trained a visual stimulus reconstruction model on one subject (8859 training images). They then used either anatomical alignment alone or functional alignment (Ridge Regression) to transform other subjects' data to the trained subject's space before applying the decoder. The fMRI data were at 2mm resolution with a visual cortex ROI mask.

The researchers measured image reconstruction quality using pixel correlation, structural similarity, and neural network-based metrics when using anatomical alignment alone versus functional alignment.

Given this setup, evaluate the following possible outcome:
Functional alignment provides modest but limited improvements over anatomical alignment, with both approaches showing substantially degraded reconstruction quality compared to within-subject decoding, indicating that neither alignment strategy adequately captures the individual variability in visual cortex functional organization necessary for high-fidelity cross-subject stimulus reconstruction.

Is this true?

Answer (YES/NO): NO